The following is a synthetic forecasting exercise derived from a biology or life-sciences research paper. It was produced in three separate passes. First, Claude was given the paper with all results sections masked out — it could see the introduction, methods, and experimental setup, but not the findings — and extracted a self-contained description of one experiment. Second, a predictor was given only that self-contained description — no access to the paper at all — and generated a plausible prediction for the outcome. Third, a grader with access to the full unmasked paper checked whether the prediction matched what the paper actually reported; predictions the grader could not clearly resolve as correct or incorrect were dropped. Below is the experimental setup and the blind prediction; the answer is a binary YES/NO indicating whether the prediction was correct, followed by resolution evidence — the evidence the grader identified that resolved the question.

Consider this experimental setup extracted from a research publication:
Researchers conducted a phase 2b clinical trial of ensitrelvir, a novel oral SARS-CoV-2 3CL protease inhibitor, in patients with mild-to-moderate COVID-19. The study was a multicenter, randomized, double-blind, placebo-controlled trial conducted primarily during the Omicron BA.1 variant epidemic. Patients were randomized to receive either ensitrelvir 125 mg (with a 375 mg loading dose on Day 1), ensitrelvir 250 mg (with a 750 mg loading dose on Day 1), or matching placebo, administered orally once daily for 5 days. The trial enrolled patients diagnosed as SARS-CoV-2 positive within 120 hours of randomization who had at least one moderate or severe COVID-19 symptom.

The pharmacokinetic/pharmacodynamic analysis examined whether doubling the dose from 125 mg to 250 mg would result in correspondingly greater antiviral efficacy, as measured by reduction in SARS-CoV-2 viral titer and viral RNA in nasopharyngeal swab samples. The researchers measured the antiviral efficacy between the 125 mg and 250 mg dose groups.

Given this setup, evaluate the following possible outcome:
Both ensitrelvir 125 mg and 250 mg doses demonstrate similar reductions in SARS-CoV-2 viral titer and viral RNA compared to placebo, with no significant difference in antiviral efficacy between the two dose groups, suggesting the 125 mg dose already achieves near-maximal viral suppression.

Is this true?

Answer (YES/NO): YES